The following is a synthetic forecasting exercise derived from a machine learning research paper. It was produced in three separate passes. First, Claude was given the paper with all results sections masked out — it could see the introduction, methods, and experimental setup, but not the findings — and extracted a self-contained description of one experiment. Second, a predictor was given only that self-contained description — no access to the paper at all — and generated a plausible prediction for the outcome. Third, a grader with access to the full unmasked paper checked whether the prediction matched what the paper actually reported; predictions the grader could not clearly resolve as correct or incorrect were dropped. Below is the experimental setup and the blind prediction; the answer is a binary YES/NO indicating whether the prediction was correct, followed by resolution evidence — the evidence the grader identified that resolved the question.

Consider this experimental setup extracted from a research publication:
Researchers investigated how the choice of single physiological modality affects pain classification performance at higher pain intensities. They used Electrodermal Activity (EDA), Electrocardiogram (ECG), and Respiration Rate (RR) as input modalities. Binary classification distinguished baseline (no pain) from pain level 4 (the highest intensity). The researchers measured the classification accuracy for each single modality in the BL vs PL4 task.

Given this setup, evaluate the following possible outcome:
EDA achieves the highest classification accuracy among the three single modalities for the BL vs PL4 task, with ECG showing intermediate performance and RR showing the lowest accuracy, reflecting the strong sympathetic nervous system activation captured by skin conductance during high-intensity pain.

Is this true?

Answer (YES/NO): NO